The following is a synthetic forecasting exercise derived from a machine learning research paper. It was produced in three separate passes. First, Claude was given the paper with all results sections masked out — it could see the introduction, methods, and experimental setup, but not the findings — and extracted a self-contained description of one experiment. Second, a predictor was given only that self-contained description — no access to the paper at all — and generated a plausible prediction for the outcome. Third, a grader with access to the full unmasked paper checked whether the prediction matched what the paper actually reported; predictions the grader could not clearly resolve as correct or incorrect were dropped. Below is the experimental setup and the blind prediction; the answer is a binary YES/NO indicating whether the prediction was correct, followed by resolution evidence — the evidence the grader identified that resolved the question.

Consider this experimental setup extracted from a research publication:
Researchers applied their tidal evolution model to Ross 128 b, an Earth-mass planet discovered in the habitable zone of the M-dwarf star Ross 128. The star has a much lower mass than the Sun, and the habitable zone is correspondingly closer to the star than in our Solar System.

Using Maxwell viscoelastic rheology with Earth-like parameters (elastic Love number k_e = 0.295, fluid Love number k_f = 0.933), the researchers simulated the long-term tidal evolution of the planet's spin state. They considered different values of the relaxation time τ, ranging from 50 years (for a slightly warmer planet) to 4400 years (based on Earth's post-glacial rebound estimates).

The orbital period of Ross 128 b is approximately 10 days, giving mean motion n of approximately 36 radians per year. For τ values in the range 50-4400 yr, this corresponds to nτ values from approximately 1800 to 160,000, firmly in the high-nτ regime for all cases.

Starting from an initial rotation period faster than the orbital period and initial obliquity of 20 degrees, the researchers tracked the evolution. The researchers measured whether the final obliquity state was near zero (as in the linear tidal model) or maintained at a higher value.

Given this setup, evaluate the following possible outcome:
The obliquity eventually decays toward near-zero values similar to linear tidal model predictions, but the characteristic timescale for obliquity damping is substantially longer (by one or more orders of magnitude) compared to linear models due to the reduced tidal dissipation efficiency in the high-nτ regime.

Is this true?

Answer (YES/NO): NO